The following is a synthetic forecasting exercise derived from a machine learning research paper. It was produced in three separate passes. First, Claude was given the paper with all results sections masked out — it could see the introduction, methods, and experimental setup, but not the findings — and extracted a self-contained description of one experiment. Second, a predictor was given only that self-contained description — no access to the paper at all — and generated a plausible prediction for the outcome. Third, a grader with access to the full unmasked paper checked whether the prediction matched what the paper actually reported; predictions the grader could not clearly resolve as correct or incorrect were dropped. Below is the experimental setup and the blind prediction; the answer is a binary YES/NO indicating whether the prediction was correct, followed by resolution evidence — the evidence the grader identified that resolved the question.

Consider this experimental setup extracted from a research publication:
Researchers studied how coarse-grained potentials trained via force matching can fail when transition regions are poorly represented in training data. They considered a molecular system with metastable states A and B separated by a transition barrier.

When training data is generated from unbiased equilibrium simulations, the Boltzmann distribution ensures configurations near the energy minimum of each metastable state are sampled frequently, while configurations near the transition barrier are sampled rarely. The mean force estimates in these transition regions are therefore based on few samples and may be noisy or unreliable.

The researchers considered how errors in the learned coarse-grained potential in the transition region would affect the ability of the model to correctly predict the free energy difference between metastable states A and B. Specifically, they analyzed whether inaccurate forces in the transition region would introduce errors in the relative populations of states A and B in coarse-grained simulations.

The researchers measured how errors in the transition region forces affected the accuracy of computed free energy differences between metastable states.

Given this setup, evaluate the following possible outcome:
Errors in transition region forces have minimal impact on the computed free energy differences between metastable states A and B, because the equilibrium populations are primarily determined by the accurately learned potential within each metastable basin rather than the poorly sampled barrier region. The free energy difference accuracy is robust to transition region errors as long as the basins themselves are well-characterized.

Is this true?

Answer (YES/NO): NO